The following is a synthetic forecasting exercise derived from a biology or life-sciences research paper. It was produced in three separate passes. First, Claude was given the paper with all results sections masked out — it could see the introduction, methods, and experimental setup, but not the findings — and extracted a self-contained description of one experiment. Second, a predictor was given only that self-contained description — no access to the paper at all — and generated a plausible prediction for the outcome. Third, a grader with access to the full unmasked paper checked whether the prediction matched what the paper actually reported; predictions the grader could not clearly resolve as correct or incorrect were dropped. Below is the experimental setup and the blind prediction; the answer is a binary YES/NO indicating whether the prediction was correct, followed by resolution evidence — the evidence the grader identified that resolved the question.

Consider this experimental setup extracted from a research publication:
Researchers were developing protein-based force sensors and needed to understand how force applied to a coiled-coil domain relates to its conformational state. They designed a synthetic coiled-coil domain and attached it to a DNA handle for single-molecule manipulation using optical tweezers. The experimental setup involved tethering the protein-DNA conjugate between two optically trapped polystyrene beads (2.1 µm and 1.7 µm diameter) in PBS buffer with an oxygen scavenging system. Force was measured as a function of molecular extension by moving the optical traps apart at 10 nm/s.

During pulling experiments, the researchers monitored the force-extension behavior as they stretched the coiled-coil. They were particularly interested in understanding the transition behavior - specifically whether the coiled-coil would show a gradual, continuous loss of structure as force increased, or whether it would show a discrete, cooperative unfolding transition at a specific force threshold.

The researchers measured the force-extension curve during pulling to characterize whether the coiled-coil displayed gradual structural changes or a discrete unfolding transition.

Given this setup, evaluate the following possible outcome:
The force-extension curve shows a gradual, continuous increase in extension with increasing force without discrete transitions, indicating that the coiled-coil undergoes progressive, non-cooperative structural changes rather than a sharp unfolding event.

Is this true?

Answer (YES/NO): NO